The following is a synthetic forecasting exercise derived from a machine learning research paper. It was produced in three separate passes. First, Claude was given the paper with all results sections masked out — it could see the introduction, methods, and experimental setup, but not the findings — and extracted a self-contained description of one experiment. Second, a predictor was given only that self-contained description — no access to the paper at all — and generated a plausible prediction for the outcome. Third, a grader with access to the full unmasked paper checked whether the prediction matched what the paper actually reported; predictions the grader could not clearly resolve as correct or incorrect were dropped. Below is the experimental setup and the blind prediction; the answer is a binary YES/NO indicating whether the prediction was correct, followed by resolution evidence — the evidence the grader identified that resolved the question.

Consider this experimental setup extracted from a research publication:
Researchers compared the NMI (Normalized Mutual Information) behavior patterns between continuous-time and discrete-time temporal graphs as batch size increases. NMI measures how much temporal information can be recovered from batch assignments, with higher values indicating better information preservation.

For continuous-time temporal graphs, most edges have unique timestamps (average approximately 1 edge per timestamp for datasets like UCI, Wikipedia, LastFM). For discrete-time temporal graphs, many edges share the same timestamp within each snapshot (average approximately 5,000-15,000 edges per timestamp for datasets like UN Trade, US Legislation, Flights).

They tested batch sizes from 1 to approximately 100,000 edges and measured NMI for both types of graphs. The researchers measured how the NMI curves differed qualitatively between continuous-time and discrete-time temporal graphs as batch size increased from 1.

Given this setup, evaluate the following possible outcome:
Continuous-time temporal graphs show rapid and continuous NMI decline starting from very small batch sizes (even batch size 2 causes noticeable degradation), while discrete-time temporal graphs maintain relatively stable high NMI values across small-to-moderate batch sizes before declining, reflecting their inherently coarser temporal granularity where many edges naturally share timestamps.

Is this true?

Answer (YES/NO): NO